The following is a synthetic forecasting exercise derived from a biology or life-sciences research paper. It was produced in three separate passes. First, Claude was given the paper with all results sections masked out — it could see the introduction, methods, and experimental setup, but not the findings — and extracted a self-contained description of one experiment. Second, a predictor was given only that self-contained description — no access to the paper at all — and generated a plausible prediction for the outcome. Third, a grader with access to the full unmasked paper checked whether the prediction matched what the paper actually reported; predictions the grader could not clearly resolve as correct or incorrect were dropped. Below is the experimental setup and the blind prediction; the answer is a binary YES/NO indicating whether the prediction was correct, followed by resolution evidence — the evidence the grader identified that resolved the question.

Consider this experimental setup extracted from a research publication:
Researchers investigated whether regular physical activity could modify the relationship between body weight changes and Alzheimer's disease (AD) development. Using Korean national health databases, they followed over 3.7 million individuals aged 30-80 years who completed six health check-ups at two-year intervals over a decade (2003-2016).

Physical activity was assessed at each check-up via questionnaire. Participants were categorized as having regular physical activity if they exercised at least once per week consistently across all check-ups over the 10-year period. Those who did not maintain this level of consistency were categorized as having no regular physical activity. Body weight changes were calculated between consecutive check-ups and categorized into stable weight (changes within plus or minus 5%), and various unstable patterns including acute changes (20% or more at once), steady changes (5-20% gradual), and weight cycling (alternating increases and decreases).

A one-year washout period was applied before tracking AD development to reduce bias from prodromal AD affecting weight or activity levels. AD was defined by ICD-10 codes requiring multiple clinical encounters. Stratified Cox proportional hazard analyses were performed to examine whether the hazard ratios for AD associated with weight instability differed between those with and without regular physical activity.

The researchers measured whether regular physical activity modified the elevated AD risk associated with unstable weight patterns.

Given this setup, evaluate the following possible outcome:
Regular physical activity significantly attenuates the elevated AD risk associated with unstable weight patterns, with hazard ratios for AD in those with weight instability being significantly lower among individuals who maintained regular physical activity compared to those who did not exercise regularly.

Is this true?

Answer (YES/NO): YES